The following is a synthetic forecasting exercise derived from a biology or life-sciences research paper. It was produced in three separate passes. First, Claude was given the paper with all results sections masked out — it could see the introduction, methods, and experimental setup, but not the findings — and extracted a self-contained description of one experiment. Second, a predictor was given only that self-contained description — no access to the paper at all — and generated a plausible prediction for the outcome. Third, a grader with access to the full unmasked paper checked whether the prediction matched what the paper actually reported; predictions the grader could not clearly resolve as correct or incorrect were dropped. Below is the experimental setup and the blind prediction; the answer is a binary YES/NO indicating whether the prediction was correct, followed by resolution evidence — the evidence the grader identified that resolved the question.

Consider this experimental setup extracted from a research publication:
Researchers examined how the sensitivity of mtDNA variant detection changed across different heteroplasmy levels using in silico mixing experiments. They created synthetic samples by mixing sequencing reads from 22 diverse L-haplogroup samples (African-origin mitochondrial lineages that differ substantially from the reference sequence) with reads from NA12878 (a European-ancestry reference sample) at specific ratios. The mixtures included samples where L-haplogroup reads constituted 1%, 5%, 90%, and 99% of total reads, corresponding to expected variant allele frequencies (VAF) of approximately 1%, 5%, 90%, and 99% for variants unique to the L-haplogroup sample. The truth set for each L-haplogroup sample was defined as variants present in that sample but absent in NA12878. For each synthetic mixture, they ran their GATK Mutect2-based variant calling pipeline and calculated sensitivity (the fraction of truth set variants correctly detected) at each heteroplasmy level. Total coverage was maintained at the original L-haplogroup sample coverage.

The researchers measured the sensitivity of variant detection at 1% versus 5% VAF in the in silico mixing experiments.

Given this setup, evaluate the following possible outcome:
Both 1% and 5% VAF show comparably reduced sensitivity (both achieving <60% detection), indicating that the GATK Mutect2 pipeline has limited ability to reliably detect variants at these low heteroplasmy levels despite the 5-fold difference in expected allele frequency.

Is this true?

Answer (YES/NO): NO